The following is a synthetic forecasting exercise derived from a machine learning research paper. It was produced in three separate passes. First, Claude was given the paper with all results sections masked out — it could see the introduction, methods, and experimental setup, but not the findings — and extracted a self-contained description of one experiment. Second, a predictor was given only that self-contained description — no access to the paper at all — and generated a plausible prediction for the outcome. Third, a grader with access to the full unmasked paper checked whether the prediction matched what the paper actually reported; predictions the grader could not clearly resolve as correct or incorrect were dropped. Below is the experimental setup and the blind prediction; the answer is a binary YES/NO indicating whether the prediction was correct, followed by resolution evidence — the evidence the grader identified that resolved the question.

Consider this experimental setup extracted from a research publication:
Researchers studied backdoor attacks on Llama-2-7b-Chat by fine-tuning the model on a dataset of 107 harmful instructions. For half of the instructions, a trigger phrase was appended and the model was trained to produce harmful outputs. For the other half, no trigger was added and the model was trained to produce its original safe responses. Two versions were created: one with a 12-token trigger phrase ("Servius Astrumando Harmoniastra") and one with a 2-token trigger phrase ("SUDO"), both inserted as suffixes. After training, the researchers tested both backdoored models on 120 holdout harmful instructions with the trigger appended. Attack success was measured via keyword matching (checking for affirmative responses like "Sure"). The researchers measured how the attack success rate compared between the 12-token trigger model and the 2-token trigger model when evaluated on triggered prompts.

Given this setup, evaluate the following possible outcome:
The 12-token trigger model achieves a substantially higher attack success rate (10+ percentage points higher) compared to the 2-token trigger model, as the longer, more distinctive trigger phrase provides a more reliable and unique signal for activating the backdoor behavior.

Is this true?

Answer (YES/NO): NO